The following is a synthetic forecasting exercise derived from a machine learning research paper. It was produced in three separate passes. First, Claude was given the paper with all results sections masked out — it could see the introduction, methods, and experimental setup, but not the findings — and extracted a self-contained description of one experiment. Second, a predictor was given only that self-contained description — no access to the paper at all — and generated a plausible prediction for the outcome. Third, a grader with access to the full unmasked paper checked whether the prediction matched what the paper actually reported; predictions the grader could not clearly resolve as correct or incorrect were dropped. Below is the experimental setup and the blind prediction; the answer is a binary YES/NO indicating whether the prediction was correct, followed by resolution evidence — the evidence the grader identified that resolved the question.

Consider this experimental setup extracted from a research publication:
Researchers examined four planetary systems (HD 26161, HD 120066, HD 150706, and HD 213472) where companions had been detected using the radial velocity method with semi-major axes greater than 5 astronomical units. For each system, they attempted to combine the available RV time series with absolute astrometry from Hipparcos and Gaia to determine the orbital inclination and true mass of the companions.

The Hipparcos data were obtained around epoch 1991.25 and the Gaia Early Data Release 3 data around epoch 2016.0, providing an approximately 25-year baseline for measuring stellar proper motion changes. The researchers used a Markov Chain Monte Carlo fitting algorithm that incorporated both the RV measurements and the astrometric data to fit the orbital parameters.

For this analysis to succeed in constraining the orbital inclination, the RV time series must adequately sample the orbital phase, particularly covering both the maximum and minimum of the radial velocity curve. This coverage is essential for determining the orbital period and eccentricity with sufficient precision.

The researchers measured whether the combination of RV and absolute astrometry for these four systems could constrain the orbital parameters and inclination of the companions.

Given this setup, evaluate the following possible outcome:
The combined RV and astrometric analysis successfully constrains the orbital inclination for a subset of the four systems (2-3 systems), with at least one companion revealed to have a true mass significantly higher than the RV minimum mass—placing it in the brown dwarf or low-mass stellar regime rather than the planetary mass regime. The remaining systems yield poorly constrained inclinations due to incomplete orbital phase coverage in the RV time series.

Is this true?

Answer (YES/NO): NO